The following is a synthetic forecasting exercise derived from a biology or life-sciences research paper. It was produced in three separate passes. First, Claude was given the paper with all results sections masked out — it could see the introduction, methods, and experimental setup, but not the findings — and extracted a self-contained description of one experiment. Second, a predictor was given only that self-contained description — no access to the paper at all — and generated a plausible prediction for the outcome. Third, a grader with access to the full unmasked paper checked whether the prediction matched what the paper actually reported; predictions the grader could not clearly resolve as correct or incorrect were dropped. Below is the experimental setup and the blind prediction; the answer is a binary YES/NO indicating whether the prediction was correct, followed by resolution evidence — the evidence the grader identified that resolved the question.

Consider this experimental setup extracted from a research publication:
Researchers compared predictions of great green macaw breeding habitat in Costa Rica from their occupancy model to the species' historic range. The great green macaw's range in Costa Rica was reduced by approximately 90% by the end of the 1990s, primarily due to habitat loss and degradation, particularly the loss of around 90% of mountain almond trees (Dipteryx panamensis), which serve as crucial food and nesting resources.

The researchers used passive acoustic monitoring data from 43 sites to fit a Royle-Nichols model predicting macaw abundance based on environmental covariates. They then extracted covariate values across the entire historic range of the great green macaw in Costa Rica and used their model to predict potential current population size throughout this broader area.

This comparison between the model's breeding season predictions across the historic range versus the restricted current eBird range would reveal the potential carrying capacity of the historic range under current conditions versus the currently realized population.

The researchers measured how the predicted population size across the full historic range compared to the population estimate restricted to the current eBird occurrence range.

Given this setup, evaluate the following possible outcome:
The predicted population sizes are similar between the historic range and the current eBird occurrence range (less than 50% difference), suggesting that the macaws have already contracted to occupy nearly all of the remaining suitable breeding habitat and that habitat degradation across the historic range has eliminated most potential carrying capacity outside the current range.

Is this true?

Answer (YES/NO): NO